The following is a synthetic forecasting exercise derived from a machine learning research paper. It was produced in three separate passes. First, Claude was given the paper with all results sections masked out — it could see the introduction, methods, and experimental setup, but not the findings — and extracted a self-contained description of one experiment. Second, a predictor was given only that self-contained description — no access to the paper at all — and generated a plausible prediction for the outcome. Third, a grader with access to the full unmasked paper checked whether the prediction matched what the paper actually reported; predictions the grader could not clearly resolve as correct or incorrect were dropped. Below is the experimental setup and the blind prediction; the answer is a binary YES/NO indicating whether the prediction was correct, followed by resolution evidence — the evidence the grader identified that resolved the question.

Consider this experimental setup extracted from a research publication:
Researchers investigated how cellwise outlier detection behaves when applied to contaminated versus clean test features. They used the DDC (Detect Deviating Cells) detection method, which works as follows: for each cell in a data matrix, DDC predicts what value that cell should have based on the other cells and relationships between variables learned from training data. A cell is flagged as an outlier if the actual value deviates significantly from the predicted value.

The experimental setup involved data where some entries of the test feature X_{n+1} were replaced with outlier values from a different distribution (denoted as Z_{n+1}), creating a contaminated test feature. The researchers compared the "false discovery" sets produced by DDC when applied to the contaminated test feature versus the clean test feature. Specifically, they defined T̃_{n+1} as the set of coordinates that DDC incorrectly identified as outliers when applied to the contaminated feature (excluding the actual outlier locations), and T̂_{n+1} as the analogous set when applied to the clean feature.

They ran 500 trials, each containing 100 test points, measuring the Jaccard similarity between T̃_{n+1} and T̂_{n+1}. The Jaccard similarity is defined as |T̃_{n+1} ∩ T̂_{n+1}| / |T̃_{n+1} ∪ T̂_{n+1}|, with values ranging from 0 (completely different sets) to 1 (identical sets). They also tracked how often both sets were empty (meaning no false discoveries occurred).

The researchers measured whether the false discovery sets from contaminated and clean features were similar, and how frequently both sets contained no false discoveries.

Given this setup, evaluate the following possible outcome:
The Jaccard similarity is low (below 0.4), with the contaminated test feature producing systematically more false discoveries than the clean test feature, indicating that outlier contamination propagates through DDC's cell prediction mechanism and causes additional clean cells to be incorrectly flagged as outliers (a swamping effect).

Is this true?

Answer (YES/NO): NO